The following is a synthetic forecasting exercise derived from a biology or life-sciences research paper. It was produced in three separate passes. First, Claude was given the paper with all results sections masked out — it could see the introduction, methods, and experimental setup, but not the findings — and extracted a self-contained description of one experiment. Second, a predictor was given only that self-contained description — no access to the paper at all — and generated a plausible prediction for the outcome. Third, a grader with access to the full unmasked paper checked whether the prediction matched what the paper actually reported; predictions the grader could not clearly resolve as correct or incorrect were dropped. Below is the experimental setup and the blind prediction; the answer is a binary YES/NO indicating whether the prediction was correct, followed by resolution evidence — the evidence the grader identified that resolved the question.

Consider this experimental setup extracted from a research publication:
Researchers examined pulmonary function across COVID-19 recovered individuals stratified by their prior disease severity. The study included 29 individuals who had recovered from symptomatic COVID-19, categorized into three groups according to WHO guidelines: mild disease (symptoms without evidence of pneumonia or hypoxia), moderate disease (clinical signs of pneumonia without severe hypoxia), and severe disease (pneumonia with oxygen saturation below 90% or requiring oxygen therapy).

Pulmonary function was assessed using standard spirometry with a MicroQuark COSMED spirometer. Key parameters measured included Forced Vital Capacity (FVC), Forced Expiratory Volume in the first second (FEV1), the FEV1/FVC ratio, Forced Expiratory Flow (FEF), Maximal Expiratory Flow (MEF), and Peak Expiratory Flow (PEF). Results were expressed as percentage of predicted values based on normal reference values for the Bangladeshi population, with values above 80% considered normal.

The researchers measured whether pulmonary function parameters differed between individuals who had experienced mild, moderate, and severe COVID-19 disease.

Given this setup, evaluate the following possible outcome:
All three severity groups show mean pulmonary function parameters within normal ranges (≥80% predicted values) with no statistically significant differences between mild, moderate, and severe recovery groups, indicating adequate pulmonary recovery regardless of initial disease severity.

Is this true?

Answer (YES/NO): NO